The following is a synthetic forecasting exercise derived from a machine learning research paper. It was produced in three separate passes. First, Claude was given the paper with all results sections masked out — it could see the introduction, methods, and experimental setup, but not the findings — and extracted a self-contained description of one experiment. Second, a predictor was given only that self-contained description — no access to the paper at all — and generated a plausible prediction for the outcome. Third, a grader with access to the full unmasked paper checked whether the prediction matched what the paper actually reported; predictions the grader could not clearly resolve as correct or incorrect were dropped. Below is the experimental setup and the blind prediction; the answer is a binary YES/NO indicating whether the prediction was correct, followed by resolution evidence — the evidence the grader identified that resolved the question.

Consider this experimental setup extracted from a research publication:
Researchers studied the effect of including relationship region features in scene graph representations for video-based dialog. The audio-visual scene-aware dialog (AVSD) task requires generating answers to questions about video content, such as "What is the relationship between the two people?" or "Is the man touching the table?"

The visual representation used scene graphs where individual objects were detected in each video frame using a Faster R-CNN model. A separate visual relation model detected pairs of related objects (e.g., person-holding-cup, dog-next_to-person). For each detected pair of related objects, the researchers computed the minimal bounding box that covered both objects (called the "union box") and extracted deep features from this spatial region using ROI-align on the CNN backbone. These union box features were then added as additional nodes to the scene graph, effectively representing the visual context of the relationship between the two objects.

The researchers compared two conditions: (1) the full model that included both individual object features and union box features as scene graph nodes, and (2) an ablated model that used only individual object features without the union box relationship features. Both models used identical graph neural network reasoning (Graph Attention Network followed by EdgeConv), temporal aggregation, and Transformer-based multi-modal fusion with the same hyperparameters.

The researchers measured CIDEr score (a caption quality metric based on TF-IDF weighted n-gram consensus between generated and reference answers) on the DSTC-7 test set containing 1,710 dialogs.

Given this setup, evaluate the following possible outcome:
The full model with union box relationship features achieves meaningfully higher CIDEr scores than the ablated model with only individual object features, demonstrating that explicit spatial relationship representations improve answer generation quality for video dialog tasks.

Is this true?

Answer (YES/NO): YES